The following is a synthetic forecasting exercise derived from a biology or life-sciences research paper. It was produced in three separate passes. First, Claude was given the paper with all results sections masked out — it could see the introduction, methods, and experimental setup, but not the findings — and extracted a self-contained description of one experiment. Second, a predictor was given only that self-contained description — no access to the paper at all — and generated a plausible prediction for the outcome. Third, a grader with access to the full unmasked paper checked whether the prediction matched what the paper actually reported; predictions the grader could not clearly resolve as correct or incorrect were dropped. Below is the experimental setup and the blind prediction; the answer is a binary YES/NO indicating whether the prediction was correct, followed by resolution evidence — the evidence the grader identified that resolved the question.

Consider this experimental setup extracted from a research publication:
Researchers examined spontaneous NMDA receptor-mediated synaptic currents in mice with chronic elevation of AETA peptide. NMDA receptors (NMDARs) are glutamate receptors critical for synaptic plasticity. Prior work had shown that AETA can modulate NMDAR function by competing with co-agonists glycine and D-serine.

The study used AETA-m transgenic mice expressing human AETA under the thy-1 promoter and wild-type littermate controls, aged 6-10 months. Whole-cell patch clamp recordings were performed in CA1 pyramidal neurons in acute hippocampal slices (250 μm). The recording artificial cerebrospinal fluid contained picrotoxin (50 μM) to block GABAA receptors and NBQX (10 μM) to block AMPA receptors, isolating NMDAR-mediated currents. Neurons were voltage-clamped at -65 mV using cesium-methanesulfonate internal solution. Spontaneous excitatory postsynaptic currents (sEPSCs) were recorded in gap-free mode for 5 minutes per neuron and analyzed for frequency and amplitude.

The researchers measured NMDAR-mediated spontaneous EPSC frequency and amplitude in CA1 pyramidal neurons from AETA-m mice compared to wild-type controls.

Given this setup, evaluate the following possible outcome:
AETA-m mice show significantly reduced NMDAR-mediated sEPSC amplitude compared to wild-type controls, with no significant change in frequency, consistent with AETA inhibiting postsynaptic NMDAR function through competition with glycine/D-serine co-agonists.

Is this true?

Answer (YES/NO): NO